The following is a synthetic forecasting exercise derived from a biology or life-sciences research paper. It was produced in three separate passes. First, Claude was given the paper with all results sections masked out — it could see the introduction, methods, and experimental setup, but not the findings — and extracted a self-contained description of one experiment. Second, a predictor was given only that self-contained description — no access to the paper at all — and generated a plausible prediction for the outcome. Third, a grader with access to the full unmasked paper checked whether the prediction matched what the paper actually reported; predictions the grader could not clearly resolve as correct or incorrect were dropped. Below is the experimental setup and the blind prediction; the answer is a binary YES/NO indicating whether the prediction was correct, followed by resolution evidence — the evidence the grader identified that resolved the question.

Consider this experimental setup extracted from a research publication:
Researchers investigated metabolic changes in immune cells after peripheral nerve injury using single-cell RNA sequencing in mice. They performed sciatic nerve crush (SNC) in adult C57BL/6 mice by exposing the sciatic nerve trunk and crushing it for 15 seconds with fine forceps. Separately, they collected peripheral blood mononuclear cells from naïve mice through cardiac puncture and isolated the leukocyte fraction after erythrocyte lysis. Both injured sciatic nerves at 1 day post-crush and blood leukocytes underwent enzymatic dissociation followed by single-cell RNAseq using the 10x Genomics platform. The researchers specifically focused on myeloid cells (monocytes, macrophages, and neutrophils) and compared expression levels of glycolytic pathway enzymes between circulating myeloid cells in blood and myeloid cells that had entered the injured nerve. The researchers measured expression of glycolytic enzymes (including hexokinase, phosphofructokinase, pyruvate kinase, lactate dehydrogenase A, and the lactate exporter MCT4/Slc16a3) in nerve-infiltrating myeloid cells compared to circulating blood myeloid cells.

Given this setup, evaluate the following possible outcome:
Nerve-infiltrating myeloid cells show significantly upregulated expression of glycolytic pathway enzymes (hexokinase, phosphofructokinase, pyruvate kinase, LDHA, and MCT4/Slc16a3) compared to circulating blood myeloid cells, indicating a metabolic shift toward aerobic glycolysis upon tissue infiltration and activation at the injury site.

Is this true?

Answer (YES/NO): YES